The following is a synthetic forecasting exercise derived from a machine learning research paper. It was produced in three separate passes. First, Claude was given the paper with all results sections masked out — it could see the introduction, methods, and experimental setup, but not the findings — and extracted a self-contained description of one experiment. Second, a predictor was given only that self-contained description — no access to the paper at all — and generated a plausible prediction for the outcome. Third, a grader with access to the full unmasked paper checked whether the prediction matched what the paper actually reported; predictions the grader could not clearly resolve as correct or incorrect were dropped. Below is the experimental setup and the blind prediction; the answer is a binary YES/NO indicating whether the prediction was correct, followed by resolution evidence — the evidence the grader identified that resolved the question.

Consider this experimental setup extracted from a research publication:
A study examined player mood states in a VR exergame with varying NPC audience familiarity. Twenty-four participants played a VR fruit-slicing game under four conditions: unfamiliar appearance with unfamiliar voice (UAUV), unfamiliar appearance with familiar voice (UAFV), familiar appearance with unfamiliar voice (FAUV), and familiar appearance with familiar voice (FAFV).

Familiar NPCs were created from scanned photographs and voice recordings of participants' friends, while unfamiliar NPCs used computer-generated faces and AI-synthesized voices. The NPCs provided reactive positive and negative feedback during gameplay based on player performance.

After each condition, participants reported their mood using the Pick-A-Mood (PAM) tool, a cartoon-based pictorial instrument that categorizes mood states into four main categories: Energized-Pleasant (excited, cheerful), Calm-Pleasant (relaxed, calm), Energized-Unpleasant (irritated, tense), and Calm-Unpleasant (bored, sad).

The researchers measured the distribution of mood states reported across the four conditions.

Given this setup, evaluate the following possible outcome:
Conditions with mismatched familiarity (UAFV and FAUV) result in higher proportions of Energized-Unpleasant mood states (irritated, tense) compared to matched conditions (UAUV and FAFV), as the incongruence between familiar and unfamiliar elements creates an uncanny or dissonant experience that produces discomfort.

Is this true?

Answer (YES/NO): NO